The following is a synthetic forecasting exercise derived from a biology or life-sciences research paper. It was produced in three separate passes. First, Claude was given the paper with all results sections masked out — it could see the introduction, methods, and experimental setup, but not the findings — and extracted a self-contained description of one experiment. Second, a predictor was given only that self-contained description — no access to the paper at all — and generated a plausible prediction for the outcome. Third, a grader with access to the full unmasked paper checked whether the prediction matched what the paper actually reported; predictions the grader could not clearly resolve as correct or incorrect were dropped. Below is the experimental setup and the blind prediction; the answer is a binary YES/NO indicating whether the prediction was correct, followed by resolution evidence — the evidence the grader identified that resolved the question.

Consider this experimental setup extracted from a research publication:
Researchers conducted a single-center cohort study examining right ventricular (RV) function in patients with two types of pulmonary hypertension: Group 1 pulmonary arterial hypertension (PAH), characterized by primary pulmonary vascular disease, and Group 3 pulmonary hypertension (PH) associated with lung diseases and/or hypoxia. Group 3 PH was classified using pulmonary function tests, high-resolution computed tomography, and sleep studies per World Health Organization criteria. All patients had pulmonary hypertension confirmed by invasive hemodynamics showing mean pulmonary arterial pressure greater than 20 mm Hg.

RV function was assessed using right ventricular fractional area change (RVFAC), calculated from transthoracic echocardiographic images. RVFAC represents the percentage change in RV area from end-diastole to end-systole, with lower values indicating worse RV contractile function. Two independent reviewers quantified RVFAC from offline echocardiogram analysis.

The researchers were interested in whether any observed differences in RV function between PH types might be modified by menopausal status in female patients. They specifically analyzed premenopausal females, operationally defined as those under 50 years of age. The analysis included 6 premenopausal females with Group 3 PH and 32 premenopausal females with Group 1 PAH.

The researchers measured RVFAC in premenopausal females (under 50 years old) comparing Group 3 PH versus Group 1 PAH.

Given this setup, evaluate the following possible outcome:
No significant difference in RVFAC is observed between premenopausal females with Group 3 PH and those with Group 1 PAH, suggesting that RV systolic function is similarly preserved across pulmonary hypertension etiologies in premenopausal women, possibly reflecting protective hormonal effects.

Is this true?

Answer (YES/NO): YES